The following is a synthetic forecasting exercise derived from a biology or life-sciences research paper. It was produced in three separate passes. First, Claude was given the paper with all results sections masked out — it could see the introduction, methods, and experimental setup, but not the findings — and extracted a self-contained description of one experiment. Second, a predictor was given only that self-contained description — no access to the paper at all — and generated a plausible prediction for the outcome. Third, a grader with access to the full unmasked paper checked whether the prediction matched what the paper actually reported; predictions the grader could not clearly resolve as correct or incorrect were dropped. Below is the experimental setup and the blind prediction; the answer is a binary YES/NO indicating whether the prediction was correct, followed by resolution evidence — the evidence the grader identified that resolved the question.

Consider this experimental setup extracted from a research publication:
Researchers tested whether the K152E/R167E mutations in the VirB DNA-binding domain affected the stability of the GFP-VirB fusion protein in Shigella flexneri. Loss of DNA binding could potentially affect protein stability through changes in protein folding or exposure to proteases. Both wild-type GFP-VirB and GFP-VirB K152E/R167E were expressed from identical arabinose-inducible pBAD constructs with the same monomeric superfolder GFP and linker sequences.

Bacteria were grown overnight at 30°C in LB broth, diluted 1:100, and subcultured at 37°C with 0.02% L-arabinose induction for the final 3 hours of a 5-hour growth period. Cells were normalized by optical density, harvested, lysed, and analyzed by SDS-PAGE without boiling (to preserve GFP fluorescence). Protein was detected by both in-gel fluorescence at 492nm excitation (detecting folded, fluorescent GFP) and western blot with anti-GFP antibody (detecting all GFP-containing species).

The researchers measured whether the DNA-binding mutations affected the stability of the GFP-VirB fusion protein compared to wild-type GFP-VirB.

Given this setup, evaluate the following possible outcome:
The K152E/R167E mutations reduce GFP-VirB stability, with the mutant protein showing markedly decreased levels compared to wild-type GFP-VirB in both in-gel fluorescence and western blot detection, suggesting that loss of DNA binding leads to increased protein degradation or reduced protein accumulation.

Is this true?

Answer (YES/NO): NO